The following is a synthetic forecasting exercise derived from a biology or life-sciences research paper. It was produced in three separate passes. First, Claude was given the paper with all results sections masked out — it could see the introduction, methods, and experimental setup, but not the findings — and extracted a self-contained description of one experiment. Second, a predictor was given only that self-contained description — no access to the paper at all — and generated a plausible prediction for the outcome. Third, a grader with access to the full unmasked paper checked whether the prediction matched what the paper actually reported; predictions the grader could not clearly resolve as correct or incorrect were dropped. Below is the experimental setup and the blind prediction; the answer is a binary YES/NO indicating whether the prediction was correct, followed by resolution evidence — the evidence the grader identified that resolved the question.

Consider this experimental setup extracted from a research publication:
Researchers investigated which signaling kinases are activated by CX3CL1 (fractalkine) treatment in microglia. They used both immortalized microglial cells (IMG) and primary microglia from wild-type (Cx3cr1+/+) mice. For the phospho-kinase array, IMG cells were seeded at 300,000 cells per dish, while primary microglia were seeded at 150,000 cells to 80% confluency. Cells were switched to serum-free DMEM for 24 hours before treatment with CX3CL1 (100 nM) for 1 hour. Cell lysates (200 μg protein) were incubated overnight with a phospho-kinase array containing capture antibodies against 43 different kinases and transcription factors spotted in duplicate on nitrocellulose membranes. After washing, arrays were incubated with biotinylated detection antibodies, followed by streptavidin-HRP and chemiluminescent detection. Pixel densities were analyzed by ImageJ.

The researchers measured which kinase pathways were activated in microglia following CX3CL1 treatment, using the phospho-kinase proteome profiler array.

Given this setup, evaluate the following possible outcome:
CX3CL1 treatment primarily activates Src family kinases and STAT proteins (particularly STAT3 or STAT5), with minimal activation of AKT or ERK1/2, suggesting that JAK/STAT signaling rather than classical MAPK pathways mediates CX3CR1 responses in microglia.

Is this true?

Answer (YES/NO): NO